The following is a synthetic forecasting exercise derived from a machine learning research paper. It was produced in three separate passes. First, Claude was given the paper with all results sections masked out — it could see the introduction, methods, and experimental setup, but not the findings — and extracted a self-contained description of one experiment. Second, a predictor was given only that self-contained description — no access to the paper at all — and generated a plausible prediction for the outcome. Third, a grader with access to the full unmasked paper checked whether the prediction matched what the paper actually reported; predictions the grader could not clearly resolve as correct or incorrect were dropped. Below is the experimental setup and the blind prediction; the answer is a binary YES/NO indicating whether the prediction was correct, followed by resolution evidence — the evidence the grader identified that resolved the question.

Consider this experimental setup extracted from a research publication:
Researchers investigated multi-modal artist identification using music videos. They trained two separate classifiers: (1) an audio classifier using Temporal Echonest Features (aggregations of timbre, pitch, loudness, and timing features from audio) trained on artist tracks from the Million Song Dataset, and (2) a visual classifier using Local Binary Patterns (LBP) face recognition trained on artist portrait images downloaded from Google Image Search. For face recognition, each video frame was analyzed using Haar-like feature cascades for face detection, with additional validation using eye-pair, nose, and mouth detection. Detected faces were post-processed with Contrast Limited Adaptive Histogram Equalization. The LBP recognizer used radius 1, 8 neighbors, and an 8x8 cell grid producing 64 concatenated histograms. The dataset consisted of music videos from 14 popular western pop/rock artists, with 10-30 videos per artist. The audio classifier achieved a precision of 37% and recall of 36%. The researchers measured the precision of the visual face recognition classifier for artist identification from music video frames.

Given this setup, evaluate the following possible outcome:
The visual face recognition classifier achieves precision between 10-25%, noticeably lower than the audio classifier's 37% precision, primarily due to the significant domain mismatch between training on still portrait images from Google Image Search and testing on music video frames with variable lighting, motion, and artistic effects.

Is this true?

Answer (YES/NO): NO